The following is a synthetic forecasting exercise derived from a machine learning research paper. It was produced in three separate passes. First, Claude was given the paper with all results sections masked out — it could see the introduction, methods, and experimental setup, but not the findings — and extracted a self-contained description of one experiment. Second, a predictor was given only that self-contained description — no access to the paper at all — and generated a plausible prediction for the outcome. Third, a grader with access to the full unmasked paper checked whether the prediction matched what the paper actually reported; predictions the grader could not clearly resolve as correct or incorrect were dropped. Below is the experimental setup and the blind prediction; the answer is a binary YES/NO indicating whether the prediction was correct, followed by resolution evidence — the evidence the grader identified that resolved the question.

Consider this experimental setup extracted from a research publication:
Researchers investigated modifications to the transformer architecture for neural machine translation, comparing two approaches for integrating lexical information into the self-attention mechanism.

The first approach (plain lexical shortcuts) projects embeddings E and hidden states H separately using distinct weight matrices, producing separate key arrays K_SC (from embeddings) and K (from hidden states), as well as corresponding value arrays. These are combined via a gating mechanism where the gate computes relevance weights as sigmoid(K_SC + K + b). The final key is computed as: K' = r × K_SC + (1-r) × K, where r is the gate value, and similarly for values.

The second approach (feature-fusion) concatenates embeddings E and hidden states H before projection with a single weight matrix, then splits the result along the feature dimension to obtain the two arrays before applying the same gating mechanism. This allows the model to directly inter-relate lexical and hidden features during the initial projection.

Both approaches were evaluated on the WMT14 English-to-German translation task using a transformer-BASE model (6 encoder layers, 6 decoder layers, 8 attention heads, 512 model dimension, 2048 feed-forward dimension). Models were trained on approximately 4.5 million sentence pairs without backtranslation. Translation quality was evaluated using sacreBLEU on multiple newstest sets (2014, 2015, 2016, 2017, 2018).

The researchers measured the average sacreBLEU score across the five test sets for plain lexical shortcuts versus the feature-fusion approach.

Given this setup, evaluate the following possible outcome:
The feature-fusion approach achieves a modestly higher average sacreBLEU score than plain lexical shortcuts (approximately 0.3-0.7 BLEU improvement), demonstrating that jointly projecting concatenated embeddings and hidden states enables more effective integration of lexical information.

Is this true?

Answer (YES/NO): YES